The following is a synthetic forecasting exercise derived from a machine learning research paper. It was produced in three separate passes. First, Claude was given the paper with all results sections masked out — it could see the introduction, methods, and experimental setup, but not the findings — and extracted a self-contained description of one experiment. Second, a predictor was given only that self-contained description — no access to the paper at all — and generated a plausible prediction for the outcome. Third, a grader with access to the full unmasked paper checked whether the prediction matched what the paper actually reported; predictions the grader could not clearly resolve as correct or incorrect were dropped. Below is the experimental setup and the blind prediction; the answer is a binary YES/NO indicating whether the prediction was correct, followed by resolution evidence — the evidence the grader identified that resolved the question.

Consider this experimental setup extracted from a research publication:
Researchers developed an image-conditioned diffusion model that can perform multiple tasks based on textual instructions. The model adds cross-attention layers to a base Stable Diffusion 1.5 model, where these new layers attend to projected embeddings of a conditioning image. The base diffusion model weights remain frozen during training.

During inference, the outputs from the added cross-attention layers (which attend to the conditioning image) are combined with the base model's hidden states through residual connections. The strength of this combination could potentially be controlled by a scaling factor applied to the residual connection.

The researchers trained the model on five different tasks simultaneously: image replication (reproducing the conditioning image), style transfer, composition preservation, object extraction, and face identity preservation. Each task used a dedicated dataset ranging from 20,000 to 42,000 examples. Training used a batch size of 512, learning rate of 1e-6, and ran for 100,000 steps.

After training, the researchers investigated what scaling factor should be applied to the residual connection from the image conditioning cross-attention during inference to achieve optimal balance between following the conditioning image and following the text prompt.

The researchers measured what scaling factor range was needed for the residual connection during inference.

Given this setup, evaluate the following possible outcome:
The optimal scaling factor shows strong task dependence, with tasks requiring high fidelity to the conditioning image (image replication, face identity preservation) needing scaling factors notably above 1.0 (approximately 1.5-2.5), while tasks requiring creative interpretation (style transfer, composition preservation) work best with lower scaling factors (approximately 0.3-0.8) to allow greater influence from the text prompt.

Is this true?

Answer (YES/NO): NO